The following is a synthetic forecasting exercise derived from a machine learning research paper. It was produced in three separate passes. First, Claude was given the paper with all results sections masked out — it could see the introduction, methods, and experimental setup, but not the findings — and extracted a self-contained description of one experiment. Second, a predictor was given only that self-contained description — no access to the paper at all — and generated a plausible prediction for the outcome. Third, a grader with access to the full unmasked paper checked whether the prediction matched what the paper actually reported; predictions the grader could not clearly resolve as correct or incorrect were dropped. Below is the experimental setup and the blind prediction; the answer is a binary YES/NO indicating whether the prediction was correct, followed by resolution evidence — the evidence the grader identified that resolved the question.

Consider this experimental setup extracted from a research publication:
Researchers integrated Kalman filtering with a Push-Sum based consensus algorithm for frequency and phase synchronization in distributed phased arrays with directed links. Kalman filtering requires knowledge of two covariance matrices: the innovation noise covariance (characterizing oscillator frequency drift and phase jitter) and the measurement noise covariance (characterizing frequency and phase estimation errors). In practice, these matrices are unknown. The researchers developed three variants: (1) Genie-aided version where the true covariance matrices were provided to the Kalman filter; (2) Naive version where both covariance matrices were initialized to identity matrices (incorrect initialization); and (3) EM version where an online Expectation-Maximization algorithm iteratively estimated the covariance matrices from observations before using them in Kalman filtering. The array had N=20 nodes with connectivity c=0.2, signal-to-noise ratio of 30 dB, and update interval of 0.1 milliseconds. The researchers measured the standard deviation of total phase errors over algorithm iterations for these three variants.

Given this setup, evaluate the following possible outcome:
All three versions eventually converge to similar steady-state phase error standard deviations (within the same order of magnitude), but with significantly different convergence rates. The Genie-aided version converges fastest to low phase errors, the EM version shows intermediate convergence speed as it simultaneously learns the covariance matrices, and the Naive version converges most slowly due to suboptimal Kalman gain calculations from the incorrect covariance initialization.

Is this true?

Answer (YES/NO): NO